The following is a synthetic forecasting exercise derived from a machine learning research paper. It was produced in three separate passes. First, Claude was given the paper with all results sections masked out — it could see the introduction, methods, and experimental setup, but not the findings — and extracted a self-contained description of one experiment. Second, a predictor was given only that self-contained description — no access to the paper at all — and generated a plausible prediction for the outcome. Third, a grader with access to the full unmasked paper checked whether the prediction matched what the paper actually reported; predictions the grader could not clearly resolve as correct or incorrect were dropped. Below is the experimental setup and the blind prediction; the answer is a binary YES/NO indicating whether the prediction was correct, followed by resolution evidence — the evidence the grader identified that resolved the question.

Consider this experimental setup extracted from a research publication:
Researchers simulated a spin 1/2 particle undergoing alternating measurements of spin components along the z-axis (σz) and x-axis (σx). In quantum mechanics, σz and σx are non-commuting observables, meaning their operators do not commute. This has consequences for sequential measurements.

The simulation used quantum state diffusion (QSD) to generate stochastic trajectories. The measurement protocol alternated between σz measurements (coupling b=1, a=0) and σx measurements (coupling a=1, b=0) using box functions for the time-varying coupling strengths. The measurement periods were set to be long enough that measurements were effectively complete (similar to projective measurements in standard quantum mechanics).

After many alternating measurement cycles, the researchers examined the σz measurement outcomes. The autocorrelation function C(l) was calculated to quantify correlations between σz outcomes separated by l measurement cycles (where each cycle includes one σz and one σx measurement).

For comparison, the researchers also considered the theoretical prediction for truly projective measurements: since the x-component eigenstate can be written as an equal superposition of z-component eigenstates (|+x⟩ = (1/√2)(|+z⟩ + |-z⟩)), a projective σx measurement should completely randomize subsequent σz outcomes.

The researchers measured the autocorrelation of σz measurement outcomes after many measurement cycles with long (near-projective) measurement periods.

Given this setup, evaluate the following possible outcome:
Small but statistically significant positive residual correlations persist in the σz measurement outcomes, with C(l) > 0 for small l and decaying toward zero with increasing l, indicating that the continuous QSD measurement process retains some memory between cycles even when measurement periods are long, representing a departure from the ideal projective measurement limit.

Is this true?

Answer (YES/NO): NO